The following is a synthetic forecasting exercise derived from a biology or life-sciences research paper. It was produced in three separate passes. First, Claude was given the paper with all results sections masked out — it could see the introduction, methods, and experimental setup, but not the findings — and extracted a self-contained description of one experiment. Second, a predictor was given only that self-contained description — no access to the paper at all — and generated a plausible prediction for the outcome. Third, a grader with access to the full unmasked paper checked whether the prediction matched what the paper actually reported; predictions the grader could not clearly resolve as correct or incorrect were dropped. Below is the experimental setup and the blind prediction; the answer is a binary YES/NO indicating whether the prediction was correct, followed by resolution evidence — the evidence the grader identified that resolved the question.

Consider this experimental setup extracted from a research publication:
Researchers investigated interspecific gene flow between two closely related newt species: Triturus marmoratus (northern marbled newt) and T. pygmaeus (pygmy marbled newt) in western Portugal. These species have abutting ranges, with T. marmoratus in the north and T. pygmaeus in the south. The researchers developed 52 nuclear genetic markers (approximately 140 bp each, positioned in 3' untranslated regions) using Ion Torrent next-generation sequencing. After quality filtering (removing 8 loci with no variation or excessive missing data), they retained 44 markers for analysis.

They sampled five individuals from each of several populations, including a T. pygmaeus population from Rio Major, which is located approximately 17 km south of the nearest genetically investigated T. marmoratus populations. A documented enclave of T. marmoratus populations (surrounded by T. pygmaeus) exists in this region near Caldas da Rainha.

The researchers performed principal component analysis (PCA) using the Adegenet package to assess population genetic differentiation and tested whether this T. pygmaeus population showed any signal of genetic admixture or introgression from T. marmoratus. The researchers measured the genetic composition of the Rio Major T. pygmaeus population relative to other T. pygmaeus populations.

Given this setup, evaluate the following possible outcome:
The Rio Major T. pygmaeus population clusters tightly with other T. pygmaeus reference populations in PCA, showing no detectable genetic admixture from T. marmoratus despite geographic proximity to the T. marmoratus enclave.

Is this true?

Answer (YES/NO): YES